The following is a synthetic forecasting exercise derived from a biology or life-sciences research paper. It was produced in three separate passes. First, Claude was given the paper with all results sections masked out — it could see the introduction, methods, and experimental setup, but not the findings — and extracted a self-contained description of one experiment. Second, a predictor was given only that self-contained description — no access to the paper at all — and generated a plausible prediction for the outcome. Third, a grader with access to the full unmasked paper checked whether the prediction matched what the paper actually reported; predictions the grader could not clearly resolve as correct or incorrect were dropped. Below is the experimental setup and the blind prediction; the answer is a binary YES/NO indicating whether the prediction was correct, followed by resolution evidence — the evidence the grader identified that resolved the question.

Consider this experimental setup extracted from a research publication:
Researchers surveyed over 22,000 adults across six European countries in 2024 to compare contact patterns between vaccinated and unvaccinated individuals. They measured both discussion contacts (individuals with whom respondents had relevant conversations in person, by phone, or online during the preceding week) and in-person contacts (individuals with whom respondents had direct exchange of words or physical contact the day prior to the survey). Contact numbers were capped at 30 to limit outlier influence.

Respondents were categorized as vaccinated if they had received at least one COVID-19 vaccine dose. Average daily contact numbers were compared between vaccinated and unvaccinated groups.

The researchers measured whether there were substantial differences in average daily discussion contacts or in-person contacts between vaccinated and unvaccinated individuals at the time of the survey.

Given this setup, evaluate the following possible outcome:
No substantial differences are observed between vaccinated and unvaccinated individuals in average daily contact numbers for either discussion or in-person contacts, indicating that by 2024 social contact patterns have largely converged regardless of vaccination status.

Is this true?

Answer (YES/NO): YES